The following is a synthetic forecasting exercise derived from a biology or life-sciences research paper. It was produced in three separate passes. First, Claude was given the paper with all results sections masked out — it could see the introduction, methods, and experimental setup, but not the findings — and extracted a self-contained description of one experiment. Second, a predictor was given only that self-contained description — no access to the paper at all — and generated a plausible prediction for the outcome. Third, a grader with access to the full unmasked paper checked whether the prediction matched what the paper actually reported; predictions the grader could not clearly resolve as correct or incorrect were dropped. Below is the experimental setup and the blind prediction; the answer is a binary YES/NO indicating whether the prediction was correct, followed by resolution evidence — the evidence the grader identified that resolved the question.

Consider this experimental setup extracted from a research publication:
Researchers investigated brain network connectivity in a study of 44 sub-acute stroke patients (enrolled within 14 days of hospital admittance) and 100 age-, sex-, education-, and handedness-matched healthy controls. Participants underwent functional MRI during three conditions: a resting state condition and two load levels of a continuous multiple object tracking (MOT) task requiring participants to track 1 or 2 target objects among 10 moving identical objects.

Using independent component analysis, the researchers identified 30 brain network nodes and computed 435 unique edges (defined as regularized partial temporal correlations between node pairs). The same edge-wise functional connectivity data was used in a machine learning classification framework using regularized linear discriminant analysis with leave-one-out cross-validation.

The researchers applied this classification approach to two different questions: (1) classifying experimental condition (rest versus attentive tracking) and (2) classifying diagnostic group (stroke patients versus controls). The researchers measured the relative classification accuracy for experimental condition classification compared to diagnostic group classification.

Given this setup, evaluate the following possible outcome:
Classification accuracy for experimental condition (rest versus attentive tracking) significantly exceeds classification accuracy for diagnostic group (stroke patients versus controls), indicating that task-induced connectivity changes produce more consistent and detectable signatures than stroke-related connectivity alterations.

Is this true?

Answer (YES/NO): YES